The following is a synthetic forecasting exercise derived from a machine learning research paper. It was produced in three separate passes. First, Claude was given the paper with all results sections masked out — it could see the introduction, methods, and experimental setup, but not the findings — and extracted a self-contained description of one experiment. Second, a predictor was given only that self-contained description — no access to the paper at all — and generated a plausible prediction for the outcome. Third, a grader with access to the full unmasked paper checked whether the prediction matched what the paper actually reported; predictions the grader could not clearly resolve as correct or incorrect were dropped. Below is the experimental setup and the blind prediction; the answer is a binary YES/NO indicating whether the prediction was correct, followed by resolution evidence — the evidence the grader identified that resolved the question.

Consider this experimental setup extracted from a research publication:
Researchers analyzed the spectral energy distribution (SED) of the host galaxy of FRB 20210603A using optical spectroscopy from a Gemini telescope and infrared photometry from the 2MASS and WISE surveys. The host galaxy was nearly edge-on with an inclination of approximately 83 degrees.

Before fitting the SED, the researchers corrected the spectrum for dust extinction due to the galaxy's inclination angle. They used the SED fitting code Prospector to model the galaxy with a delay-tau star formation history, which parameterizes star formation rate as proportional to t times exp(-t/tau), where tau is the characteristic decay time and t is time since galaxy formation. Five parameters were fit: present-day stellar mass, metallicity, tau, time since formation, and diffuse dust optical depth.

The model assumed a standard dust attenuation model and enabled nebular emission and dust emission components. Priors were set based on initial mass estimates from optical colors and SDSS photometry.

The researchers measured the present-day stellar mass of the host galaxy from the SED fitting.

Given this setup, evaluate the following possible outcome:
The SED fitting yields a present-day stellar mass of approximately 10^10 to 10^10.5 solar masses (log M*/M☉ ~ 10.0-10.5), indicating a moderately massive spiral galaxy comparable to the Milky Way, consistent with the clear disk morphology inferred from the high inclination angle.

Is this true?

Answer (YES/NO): NO